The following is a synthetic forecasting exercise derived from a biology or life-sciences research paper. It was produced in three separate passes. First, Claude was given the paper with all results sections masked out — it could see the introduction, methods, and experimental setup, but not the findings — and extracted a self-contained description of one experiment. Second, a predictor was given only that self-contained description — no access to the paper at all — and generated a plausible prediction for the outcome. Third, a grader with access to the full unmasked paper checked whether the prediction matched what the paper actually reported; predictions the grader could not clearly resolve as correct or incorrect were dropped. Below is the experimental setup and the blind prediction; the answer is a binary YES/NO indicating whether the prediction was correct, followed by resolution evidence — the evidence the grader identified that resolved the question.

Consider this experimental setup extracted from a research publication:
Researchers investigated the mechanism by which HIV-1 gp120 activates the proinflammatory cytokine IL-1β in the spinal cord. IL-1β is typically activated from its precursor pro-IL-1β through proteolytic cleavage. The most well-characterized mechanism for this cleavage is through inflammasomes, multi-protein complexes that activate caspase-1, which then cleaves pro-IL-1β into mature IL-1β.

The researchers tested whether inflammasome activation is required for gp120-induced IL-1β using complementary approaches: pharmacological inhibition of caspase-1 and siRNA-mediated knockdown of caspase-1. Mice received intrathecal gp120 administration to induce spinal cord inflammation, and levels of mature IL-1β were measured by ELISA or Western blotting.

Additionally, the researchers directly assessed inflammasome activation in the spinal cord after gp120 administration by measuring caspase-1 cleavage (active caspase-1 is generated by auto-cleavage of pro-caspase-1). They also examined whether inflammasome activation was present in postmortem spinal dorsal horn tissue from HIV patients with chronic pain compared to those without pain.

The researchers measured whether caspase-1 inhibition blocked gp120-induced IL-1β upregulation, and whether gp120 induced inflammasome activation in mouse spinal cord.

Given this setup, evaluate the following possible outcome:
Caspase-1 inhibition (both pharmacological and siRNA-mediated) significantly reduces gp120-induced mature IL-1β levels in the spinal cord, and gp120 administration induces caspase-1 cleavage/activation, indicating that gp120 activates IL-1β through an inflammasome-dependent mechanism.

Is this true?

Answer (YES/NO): NO